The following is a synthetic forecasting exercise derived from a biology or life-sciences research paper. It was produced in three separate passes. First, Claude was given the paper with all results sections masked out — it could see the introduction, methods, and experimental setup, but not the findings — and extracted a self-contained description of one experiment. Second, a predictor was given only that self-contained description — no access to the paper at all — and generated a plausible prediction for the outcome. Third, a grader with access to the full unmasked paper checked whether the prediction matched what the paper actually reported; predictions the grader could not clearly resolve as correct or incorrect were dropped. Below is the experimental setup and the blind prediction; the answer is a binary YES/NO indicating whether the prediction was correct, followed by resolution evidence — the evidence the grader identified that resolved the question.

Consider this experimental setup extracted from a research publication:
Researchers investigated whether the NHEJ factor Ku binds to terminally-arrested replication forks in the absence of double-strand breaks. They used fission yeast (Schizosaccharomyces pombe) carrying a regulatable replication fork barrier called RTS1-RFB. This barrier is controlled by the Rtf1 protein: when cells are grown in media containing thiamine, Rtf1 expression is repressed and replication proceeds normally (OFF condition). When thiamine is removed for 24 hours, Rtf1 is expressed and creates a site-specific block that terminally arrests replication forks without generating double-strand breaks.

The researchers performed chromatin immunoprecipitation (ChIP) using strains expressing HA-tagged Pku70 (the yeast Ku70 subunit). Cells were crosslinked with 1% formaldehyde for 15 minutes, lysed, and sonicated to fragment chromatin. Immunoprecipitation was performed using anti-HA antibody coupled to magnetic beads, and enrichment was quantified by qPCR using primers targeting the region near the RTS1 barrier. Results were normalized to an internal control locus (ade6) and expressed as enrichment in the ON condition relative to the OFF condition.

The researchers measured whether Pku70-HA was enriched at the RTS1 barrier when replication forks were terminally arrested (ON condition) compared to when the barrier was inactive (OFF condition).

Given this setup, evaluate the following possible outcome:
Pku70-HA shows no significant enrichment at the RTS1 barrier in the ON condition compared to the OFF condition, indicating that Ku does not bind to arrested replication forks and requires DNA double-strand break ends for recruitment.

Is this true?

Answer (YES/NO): NO